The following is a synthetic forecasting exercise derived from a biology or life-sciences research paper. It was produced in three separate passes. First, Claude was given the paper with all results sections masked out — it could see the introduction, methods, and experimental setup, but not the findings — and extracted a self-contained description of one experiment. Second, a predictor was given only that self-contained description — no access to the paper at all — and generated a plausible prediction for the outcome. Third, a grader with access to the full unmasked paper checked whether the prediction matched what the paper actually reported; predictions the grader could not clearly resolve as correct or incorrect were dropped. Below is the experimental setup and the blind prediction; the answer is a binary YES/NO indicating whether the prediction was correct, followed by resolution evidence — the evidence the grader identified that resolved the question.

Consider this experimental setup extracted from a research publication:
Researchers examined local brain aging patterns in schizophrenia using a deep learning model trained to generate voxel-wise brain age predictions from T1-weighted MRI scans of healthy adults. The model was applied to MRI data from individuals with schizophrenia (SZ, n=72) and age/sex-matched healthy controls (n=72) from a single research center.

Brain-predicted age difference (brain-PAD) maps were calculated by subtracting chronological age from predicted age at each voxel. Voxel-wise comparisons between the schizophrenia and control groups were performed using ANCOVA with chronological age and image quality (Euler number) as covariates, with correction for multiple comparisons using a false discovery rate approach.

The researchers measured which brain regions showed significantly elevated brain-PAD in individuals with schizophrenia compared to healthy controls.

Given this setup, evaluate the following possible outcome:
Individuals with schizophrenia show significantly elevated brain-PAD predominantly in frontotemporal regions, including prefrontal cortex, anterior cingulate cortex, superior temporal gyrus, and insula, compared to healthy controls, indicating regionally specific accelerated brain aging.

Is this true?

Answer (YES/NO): NO